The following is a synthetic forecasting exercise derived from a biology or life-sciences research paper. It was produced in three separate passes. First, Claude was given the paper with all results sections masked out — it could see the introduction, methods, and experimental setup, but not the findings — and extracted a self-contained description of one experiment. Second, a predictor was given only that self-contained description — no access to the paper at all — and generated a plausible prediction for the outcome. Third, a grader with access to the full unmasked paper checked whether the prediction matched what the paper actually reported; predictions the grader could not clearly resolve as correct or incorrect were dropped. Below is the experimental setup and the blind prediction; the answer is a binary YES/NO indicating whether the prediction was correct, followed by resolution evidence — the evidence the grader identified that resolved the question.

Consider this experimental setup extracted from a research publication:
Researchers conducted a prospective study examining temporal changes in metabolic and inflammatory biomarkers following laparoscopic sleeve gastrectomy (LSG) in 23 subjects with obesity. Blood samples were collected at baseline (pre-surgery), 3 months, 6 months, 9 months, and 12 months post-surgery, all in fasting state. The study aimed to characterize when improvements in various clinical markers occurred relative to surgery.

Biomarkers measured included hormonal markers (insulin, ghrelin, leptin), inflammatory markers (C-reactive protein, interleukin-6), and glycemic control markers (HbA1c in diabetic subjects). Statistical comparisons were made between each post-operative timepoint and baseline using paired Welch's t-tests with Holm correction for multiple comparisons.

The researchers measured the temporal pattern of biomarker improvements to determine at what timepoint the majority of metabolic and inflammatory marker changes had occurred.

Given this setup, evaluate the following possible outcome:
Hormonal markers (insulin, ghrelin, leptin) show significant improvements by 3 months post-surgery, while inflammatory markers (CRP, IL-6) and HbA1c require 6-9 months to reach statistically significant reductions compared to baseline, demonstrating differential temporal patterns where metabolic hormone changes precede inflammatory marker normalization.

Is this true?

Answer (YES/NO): NO